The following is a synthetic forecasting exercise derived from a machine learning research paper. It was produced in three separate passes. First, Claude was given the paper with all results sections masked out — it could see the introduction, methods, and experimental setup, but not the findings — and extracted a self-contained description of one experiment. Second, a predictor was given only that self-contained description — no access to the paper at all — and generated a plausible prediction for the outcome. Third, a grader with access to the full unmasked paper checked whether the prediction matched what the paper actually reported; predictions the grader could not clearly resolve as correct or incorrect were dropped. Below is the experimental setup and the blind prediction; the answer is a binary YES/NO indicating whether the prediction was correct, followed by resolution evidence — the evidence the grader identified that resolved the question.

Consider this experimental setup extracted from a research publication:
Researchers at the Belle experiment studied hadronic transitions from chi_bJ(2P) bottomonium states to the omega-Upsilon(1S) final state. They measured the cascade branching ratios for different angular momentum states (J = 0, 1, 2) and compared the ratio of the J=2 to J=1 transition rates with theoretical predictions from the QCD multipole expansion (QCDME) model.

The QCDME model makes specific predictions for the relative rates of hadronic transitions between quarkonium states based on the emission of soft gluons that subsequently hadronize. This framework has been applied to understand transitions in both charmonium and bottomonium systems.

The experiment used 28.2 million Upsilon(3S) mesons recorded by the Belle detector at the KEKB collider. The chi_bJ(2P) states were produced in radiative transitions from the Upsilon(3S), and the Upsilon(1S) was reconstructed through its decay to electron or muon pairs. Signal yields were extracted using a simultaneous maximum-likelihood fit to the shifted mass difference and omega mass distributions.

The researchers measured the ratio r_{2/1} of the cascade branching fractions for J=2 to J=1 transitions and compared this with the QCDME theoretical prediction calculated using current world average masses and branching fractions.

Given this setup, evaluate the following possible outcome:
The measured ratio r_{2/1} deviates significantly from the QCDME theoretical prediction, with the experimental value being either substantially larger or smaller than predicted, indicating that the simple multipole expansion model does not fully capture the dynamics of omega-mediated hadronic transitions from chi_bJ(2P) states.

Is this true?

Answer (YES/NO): YES